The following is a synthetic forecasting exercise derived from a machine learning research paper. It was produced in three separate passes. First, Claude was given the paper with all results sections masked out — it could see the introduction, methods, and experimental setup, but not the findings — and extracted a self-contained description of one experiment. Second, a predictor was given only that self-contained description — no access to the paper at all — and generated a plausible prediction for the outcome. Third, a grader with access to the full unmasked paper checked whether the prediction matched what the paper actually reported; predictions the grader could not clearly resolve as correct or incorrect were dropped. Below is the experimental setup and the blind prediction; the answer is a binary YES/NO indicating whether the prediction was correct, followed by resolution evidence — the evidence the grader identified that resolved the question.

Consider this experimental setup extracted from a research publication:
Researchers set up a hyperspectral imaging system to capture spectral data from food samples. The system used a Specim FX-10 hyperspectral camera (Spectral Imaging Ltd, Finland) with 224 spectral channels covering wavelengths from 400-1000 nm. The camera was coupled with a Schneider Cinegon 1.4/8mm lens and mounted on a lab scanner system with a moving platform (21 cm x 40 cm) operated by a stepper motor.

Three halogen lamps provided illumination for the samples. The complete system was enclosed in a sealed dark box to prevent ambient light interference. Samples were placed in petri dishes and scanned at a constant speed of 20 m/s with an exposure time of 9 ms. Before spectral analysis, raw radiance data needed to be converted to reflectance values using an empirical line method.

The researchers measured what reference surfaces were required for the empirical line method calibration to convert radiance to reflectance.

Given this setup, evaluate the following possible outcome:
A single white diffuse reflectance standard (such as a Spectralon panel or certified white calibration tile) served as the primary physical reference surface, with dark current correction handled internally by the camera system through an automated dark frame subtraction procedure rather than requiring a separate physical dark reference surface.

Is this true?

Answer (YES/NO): NO